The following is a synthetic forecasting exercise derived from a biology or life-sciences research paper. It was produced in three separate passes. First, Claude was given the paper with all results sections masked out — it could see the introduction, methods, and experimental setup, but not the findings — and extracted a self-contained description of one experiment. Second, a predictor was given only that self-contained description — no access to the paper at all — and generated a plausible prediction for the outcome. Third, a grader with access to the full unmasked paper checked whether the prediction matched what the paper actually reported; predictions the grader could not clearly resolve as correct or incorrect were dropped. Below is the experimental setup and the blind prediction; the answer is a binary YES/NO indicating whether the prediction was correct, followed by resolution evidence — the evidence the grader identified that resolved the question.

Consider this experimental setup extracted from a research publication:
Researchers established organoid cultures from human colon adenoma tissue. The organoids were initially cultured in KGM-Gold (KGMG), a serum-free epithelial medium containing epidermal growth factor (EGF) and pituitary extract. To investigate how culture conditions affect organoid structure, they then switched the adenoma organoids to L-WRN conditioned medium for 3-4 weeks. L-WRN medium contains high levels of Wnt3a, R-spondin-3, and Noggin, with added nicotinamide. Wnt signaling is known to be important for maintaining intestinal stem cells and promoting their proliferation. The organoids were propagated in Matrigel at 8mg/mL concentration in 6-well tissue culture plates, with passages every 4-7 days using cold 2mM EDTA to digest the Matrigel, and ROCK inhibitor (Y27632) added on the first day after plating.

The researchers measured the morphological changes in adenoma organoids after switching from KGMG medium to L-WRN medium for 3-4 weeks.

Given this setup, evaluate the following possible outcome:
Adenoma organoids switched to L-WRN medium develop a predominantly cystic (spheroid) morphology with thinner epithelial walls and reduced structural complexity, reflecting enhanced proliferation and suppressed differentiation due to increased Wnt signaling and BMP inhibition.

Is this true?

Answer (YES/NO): YES